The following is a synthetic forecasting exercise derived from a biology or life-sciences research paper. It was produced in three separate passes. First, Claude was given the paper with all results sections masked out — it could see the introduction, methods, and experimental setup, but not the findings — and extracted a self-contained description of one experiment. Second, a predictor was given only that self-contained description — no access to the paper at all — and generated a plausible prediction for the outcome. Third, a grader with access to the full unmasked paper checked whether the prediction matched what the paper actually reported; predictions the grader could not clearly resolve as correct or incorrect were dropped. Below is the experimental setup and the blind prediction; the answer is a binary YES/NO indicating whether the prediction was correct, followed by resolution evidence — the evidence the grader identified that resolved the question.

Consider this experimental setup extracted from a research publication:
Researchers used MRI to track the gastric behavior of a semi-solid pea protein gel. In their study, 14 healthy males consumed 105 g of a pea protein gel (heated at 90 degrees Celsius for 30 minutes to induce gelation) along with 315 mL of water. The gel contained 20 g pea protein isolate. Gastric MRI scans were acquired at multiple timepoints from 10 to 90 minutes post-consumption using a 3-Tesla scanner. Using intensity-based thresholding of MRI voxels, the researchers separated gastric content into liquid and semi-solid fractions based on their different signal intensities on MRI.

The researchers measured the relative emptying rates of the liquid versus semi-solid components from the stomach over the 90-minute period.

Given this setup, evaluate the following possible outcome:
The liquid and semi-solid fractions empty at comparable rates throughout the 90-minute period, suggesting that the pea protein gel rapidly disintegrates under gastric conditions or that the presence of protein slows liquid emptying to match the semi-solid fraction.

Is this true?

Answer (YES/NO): NO